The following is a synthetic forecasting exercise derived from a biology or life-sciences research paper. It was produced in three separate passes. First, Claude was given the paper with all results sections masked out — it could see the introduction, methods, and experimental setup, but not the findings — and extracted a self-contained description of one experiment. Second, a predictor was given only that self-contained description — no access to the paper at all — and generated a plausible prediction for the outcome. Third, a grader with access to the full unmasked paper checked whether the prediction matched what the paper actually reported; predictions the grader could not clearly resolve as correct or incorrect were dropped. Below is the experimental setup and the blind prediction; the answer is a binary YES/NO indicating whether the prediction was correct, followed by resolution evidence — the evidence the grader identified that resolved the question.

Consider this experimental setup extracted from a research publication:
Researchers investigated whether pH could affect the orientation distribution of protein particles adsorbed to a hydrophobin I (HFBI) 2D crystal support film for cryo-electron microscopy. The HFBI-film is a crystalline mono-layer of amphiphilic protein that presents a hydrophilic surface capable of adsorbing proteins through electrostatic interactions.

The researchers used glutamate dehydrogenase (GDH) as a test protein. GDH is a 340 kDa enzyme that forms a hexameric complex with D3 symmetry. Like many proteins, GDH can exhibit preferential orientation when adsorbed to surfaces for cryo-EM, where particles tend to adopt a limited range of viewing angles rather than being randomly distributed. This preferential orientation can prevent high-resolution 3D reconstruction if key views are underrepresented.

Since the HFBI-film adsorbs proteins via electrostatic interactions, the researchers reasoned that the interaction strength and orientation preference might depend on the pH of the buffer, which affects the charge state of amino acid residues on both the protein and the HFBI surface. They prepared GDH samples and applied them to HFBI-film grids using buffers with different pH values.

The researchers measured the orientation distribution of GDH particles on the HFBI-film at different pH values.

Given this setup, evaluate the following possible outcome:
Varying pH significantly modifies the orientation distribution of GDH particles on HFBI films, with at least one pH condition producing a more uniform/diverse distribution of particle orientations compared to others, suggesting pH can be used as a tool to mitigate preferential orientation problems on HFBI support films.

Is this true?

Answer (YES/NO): YES